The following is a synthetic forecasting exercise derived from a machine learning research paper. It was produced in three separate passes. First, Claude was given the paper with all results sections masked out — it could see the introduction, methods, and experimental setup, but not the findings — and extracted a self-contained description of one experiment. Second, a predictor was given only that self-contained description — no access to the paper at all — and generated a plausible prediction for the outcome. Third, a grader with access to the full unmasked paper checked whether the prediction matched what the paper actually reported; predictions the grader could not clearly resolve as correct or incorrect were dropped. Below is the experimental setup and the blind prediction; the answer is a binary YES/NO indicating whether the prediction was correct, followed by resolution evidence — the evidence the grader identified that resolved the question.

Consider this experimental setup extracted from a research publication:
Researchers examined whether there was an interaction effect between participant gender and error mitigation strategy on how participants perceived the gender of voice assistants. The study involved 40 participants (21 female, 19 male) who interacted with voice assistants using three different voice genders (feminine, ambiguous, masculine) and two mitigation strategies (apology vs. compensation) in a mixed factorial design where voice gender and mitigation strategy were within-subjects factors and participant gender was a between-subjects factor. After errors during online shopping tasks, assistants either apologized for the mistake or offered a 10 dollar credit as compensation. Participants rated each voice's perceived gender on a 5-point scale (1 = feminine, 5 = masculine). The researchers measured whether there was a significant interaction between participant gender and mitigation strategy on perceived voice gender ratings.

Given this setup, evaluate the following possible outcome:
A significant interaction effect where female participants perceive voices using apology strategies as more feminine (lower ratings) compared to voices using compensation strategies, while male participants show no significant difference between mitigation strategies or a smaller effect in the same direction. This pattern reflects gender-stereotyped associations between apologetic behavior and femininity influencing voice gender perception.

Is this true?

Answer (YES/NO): NO